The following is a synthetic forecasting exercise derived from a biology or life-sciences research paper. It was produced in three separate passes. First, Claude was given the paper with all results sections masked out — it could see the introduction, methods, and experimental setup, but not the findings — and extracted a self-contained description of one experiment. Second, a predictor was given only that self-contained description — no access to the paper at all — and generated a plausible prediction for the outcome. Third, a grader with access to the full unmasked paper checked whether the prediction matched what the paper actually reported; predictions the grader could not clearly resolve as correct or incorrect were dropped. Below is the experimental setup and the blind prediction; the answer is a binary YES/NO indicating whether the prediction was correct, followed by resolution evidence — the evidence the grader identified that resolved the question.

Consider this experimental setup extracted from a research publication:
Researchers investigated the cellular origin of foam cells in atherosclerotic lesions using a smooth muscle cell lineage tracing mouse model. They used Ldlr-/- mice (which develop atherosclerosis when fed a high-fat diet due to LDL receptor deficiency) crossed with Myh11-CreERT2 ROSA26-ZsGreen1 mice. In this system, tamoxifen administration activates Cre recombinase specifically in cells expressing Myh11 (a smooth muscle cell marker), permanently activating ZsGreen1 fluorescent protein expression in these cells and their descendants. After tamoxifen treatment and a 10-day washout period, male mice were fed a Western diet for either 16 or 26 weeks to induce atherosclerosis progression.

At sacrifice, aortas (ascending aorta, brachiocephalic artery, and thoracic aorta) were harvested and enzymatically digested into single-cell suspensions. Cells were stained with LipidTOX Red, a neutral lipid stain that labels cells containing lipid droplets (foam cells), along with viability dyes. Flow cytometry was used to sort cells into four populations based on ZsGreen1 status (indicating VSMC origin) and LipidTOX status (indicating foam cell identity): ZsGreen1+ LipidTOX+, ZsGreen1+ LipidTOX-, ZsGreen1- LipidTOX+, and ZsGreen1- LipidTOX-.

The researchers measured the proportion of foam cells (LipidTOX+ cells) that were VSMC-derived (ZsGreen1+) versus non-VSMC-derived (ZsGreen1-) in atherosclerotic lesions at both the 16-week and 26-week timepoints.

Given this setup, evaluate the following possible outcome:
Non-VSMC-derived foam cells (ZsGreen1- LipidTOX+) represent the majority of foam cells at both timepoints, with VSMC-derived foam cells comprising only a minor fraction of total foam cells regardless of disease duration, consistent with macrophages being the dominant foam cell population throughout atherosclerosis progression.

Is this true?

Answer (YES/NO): NO